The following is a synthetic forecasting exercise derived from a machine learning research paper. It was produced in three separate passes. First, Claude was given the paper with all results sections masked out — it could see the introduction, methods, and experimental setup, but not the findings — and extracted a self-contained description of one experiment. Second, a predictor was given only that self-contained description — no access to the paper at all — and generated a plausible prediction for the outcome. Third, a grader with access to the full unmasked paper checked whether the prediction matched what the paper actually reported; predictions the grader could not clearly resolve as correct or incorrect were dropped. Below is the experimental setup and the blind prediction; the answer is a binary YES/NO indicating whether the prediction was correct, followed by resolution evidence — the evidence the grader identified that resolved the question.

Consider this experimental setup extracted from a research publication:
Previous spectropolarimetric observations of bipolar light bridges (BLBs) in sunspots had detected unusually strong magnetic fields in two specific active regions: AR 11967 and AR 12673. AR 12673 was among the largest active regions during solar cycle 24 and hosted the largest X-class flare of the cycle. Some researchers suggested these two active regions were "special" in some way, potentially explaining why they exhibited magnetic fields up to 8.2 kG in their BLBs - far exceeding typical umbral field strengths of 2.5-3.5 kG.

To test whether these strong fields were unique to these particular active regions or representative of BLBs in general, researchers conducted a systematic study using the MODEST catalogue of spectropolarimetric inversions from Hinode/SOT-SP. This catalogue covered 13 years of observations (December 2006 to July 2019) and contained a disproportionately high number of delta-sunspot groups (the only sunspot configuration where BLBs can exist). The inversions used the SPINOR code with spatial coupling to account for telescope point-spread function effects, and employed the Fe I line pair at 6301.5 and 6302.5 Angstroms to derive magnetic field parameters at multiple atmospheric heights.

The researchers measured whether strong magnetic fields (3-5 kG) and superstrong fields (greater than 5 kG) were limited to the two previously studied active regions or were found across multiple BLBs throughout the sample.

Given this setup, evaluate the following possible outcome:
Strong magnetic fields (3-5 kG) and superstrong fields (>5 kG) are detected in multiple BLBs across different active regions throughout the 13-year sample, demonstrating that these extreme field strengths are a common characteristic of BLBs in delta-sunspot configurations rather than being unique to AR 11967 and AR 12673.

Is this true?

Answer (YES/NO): YES